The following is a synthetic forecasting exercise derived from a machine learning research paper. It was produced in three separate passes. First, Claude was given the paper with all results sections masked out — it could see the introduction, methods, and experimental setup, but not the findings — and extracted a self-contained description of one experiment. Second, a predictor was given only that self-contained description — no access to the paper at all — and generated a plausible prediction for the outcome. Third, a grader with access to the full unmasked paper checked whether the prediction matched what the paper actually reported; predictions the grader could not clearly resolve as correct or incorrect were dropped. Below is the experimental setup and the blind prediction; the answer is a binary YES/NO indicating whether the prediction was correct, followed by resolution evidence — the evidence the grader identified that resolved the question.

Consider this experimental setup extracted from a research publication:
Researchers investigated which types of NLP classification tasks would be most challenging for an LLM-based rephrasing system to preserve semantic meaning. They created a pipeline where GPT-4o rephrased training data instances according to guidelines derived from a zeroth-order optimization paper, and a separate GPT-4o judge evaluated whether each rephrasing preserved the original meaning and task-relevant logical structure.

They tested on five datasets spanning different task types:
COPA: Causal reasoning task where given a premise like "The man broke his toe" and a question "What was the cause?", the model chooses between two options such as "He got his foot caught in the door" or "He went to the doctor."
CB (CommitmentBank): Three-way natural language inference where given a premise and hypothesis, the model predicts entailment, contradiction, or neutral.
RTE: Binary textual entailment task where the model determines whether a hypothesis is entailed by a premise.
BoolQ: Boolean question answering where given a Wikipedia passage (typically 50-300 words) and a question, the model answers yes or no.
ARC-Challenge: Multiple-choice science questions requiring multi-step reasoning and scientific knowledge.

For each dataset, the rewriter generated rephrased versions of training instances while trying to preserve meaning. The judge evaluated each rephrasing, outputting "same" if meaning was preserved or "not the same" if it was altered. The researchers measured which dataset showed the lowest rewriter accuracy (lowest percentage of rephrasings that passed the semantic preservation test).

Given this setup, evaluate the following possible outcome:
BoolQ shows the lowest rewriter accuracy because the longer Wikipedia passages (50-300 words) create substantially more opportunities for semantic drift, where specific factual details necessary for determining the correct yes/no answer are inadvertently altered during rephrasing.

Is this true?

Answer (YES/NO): YES